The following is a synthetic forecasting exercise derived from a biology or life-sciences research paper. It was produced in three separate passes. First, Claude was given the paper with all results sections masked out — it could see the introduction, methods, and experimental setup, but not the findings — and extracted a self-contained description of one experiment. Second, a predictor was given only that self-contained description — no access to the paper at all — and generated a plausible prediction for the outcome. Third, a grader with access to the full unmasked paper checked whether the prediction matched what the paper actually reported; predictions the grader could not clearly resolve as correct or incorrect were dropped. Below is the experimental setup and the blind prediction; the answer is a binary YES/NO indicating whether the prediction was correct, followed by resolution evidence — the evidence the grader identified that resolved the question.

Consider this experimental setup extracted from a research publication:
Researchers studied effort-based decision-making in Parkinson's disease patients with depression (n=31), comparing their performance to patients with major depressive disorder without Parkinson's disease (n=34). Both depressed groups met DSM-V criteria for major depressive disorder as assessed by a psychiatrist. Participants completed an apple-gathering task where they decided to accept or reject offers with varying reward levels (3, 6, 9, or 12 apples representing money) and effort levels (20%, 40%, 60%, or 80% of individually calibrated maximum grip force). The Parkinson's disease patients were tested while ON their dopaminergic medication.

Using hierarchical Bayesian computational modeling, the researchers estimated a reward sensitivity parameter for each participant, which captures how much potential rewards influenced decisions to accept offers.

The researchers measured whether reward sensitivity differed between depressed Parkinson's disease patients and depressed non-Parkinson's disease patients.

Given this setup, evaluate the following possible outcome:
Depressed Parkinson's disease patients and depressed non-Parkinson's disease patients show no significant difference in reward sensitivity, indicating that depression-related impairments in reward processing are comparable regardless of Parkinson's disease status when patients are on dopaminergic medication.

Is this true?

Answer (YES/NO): NO